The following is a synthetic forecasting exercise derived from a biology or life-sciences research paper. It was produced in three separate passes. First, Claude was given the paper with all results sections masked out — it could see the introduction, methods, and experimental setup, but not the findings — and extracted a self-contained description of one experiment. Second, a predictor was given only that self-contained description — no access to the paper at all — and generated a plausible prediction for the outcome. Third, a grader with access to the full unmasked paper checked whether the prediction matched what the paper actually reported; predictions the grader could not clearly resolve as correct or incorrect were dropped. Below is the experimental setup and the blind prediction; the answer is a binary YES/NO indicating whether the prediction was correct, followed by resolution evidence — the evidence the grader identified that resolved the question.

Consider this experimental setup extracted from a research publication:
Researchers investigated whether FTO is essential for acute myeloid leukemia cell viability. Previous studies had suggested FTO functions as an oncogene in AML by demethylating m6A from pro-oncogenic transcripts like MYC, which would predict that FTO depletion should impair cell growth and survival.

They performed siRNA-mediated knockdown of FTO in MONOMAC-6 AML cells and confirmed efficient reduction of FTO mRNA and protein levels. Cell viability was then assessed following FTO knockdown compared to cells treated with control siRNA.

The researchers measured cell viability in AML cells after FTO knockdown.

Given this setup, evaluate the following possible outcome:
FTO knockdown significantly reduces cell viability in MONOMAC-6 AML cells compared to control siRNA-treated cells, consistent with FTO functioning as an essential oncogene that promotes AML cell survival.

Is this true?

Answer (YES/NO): NO